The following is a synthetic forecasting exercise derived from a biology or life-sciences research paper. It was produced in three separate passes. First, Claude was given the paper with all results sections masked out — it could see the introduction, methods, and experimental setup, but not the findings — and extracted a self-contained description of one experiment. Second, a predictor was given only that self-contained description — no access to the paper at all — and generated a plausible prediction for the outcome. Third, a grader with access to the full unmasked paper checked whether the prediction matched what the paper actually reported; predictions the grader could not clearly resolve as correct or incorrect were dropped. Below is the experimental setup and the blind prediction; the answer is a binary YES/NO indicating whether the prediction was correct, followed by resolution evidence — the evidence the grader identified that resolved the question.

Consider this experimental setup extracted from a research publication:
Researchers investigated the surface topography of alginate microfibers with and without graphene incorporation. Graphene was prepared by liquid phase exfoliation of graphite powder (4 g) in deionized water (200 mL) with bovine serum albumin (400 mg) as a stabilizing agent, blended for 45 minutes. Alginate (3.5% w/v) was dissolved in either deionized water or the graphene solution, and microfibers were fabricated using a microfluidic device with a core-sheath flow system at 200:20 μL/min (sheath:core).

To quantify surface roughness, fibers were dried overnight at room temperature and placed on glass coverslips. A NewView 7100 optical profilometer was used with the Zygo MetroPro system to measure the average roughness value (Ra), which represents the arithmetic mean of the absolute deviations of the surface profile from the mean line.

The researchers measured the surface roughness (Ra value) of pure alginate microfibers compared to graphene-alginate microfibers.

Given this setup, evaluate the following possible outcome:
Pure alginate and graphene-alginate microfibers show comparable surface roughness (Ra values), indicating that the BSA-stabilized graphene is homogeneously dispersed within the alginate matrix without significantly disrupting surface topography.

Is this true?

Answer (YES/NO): NO